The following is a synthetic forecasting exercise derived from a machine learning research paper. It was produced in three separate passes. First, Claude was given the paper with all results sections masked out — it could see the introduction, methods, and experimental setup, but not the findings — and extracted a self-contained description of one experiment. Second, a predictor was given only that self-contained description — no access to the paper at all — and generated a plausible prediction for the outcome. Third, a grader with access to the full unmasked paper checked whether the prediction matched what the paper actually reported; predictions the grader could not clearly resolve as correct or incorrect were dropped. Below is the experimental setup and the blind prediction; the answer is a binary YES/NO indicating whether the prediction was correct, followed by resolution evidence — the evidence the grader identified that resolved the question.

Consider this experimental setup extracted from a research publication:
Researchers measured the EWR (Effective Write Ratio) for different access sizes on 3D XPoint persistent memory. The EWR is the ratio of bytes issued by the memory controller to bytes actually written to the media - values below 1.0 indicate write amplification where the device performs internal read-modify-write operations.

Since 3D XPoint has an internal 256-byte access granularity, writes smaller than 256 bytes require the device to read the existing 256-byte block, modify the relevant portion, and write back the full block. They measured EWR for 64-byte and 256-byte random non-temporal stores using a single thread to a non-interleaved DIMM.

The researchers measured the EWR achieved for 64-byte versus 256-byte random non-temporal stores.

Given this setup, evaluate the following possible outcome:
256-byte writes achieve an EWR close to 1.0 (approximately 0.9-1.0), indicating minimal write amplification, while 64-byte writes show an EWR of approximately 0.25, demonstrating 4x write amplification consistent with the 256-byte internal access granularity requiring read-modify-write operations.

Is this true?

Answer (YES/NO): YES